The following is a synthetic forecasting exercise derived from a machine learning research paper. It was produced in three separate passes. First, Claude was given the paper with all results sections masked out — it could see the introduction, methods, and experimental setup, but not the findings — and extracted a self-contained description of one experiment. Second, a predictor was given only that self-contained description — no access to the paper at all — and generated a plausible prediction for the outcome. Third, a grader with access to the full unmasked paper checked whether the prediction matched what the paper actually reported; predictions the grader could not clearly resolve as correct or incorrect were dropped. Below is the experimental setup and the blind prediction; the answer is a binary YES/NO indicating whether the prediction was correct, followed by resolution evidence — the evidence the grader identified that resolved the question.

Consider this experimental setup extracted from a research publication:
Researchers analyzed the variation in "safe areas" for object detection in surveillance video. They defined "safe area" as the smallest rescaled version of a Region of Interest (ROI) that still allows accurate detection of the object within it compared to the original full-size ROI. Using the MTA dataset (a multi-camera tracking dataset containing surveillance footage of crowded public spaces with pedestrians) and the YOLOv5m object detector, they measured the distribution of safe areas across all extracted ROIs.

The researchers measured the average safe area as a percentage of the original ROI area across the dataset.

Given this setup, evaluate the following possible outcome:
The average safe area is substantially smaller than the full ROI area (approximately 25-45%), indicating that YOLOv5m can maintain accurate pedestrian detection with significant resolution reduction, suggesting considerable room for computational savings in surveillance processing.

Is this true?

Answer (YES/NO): NO